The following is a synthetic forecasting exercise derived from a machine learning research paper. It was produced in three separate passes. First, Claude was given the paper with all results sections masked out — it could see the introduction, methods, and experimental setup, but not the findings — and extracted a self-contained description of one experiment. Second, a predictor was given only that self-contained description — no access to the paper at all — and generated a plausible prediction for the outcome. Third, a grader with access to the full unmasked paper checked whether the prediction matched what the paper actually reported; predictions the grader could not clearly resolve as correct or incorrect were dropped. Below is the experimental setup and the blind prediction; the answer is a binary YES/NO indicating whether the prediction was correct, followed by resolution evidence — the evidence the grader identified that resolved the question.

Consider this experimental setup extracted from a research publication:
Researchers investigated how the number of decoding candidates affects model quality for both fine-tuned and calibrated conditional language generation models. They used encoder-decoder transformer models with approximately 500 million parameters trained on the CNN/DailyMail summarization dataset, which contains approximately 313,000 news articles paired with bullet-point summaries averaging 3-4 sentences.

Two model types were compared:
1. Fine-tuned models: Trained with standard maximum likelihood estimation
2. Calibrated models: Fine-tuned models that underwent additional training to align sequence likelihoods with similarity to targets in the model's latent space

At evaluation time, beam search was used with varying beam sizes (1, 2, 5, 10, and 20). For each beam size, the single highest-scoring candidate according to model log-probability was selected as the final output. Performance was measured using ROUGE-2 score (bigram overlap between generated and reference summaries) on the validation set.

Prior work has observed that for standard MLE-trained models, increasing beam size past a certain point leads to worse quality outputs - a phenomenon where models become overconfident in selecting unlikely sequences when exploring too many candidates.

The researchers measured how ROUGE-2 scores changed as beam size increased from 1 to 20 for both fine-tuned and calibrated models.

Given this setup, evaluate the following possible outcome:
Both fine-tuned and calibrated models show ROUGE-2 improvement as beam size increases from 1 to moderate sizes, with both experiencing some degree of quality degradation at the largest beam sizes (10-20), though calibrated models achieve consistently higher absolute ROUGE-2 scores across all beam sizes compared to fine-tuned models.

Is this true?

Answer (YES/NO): NO